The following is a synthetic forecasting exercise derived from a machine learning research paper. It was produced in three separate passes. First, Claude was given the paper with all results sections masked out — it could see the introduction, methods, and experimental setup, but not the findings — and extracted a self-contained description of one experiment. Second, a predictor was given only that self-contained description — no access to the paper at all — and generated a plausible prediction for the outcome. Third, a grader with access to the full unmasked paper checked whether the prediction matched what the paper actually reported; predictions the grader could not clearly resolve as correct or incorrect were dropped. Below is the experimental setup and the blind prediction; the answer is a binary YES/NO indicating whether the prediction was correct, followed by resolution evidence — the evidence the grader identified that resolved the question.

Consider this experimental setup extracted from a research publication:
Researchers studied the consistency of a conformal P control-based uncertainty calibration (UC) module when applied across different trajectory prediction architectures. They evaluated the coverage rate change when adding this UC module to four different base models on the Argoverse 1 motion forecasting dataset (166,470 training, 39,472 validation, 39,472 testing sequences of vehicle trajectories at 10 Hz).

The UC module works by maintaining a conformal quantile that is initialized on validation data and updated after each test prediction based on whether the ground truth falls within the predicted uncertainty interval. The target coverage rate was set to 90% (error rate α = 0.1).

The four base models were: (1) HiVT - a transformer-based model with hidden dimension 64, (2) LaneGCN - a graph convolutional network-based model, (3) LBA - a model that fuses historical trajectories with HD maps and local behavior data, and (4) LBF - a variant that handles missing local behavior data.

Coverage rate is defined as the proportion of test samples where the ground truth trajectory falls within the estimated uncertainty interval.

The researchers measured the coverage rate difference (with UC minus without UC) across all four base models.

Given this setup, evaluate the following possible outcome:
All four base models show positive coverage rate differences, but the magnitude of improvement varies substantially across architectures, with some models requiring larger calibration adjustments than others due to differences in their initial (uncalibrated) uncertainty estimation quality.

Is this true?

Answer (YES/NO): NO